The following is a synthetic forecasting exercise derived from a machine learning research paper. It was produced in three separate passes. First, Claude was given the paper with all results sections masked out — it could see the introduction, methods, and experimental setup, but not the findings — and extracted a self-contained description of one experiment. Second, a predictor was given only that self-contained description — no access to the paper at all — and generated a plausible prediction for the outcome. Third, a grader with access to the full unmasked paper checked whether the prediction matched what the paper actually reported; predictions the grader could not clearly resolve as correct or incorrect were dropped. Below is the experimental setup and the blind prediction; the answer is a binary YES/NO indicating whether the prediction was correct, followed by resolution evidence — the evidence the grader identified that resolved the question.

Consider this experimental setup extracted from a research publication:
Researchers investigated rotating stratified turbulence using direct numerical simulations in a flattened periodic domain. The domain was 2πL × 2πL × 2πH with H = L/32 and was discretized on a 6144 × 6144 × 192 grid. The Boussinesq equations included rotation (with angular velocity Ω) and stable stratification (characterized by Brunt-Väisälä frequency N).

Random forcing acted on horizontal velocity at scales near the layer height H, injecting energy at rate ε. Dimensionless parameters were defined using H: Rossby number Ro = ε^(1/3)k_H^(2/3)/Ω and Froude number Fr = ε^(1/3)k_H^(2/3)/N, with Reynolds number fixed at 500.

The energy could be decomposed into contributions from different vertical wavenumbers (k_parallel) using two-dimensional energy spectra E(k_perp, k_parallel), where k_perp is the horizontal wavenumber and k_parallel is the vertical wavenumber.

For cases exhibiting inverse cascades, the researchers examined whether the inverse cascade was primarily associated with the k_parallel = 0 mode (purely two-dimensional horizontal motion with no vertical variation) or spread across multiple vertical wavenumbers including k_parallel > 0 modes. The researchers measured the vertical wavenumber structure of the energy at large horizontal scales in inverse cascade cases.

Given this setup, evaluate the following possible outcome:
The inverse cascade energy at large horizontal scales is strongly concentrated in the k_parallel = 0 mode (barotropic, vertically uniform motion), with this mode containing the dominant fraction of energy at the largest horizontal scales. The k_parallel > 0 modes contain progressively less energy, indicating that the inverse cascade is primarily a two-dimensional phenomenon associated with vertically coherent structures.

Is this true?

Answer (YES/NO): YES